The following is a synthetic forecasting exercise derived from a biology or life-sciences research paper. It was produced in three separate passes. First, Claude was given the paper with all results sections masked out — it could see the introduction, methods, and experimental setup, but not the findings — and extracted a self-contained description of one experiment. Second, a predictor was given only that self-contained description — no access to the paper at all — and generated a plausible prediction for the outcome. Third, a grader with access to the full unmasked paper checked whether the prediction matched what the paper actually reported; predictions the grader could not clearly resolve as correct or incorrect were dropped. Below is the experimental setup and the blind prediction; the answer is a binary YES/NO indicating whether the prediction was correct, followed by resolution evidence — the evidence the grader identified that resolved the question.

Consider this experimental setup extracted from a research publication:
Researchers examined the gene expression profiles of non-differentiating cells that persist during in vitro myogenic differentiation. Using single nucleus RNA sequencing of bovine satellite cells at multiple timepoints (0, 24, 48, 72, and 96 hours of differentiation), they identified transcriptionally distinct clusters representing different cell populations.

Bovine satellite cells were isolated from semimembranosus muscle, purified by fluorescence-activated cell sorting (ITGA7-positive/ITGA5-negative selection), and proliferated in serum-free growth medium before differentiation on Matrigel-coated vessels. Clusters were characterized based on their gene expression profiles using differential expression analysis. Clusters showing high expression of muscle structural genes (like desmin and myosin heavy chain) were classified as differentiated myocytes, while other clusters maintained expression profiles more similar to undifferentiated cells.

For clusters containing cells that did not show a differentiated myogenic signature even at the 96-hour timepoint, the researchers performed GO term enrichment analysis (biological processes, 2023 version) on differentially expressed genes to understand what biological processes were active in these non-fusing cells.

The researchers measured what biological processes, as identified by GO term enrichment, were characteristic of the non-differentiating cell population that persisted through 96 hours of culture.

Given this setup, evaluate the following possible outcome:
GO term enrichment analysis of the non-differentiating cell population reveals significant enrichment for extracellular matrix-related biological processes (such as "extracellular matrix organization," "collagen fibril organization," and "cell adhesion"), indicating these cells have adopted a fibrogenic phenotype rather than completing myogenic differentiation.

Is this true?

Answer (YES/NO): NO